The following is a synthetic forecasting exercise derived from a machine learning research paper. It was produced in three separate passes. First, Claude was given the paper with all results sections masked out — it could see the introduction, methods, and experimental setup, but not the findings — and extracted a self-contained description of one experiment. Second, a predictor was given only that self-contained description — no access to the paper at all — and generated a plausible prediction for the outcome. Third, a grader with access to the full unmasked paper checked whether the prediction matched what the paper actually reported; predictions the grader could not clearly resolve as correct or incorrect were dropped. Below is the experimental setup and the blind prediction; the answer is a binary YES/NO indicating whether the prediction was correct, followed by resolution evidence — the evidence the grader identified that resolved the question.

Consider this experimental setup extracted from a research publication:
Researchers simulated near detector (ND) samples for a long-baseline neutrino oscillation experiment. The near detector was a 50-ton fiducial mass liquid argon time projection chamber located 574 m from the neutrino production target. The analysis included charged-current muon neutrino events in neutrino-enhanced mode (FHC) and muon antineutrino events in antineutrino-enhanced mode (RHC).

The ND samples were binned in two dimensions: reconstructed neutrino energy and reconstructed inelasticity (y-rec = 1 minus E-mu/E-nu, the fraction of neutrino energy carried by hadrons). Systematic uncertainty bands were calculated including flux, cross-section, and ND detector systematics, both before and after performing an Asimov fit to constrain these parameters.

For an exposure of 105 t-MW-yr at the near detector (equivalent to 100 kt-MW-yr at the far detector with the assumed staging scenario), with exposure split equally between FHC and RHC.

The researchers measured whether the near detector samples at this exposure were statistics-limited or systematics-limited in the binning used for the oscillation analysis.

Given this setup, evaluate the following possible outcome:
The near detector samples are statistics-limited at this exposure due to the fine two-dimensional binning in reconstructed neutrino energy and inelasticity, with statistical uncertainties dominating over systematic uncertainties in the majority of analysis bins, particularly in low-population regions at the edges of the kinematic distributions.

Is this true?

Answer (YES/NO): NO